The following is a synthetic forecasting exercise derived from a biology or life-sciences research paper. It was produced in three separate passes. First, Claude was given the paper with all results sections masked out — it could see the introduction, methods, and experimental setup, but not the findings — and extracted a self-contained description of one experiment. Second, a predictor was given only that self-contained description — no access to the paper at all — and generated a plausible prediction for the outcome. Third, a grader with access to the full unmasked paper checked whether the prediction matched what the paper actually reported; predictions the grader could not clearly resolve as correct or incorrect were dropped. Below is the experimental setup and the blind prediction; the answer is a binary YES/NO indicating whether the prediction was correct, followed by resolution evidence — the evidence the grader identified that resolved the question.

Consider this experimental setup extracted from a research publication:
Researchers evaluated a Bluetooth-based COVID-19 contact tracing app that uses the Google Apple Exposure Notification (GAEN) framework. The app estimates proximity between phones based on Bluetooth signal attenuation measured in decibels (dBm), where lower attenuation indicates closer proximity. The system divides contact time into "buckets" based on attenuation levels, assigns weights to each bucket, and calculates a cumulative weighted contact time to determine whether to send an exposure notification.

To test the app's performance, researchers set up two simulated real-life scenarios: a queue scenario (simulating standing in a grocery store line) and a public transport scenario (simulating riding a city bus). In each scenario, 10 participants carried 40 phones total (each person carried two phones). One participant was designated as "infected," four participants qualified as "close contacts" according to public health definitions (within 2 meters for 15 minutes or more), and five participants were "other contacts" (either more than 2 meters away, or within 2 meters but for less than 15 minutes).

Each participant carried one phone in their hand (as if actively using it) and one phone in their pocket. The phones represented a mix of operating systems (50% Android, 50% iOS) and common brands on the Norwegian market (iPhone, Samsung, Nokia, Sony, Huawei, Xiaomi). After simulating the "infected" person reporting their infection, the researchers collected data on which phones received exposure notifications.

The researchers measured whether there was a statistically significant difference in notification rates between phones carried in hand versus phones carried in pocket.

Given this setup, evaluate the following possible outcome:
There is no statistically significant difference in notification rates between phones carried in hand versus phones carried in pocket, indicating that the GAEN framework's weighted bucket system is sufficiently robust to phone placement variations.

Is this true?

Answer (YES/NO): NO